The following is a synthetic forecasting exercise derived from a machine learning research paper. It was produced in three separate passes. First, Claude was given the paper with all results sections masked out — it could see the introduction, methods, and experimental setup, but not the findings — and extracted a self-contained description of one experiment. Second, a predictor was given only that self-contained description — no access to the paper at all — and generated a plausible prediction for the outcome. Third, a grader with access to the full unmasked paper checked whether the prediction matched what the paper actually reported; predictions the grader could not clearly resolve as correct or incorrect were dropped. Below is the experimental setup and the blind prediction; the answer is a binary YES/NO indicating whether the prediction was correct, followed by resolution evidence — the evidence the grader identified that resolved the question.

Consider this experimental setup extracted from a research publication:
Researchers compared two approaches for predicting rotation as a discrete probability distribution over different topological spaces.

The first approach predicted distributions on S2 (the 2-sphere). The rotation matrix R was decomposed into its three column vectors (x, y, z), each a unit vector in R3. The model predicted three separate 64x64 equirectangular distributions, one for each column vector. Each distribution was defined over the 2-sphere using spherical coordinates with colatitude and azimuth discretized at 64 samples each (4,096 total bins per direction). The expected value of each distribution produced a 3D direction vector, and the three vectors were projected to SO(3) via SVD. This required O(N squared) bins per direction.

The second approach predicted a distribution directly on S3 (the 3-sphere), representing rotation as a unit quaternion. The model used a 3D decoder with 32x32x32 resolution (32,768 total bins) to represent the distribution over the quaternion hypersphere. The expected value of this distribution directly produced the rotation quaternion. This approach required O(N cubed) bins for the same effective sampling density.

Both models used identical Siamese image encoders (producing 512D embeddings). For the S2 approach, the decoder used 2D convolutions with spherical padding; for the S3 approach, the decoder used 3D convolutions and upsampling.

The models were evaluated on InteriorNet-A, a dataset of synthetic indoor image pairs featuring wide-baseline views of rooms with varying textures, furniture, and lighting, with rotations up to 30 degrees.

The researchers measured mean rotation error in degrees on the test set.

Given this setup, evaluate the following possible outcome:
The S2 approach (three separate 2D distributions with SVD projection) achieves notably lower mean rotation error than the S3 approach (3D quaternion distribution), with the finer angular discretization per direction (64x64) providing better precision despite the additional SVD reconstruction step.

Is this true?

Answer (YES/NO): YES